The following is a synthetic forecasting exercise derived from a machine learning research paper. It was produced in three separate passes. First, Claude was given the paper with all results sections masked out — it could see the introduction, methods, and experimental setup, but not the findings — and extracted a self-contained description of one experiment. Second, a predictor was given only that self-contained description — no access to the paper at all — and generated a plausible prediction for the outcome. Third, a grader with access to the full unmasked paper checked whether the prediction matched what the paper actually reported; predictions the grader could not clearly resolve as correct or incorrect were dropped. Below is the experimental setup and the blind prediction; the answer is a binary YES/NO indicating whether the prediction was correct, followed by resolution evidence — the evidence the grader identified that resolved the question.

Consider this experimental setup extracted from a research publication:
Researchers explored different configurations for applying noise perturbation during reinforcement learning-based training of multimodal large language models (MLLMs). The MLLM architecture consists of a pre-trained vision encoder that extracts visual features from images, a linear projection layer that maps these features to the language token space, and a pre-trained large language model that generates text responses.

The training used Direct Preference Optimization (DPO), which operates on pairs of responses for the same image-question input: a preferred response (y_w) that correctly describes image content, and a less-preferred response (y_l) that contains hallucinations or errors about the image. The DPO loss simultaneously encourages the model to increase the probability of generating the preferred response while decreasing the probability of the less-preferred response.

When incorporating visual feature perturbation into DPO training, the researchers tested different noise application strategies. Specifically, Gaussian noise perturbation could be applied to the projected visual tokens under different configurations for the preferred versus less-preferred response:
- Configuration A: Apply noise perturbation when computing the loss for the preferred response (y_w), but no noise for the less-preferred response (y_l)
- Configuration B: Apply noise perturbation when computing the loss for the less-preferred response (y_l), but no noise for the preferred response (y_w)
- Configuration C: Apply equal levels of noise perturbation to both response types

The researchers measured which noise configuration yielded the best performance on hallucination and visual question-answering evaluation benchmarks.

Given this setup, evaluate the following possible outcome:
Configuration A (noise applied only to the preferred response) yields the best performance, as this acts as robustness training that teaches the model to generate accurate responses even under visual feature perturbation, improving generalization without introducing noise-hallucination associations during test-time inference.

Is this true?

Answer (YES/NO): YES